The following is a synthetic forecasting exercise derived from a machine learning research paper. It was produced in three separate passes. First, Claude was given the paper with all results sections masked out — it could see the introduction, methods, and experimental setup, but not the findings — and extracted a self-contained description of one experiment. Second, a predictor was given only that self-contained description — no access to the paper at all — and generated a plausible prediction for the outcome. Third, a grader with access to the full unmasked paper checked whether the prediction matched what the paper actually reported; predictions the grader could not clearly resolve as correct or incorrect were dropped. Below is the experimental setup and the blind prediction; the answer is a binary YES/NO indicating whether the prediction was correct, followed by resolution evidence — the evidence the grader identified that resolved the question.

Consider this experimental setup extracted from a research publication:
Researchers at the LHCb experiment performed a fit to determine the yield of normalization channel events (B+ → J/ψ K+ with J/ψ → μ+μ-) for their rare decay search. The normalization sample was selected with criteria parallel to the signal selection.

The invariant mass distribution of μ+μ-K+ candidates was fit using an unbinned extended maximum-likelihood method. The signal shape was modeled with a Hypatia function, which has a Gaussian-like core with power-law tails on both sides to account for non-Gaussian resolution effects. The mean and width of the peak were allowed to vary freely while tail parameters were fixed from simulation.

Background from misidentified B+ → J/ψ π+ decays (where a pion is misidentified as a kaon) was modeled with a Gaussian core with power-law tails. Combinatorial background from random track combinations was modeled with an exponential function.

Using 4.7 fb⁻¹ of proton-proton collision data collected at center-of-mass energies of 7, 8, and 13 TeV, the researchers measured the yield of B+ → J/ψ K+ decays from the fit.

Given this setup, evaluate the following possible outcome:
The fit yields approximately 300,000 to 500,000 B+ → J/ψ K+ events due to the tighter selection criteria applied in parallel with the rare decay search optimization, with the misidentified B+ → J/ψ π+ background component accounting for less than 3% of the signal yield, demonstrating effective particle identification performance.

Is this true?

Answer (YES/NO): NO